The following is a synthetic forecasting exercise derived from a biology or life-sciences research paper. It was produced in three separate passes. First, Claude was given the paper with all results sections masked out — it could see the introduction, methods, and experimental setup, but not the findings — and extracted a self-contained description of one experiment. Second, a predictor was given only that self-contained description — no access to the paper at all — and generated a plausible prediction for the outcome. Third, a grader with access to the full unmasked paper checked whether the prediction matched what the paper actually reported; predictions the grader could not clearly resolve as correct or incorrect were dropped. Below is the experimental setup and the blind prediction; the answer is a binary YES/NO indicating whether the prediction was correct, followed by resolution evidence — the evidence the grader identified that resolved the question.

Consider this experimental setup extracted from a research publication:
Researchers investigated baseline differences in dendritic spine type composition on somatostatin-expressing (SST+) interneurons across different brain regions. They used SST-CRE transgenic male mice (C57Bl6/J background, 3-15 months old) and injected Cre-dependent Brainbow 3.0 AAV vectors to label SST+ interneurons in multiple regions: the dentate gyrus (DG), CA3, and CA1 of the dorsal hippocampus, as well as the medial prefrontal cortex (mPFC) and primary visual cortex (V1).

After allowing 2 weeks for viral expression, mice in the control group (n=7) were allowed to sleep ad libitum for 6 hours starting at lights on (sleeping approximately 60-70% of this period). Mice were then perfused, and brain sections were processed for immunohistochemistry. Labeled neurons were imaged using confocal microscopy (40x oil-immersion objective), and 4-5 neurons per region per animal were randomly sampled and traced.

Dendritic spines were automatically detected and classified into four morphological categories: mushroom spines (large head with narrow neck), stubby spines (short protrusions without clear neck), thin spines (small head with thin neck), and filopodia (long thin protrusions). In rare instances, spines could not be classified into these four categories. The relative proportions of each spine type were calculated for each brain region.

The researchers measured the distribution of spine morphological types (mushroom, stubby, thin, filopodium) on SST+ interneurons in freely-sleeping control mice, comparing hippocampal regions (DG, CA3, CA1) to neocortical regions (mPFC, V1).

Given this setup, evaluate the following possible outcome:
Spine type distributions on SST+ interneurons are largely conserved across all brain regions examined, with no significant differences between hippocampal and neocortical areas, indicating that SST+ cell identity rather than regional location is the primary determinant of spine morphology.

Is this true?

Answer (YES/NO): NO